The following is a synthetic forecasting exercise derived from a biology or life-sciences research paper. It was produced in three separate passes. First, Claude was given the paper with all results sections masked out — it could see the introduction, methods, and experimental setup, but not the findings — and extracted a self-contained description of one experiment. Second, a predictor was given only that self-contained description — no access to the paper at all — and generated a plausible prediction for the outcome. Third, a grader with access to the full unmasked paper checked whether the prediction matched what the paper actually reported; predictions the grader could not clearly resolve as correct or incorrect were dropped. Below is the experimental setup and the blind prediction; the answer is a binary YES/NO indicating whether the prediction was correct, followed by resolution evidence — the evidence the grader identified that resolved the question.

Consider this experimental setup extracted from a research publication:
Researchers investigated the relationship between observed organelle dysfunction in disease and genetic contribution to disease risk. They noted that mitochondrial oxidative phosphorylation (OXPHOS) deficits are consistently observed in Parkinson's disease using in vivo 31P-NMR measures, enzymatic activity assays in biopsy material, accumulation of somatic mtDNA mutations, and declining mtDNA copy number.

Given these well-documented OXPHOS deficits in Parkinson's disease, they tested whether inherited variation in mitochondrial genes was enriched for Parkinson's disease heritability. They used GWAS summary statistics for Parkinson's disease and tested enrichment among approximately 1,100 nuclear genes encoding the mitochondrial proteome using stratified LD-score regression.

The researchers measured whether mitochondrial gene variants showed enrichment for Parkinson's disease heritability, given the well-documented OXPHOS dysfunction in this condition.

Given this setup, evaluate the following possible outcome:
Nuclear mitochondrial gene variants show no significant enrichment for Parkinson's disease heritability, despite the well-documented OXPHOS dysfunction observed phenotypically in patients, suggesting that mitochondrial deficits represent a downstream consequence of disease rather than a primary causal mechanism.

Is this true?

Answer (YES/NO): YES